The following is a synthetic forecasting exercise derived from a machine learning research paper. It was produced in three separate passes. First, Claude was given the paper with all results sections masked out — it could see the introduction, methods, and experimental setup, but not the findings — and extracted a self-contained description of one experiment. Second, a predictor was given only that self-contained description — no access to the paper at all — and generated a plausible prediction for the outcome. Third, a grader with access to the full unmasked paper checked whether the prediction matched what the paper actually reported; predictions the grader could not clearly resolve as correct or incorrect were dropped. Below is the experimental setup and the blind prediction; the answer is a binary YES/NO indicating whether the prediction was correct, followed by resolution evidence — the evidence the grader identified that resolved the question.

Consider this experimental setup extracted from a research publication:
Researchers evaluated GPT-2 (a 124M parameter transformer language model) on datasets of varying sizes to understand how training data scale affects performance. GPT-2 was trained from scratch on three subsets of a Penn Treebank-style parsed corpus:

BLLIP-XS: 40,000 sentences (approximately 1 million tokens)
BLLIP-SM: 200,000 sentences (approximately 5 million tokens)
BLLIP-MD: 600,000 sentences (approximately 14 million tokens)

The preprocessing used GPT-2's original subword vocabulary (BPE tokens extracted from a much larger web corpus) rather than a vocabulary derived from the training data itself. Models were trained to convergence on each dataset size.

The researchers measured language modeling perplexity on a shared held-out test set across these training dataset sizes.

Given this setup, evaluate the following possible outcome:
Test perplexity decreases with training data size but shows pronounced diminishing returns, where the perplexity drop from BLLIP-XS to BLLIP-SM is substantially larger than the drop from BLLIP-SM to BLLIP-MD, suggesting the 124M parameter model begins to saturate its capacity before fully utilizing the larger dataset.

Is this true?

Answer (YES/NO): NO